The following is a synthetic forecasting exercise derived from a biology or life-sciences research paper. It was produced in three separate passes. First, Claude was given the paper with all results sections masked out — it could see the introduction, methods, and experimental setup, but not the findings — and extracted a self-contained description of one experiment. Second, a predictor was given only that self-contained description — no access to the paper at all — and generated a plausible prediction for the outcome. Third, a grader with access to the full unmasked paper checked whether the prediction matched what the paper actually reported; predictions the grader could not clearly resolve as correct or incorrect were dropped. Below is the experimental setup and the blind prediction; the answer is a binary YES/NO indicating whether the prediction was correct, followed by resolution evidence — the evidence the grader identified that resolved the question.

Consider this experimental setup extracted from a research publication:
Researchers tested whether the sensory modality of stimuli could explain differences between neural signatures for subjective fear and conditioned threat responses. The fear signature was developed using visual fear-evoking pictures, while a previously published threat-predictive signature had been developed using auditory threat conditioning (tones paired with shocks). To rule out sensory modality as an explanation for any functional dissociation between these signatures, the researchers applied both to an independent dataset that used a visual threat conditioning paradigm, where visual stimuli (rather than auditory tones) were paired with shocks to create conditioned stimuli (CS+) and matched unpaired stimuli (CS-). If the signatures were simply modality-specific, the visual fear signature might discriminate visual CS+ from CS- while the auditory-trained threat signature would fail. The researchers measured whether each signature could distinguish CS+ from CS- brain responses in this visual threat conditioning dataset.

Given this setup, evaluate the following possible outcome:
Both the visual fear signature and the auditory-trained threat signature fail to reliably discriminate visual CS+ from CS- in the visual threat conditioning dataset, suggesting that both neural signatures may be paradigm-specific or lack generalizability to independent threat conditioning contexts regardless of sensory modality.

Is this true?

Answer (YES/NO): NO